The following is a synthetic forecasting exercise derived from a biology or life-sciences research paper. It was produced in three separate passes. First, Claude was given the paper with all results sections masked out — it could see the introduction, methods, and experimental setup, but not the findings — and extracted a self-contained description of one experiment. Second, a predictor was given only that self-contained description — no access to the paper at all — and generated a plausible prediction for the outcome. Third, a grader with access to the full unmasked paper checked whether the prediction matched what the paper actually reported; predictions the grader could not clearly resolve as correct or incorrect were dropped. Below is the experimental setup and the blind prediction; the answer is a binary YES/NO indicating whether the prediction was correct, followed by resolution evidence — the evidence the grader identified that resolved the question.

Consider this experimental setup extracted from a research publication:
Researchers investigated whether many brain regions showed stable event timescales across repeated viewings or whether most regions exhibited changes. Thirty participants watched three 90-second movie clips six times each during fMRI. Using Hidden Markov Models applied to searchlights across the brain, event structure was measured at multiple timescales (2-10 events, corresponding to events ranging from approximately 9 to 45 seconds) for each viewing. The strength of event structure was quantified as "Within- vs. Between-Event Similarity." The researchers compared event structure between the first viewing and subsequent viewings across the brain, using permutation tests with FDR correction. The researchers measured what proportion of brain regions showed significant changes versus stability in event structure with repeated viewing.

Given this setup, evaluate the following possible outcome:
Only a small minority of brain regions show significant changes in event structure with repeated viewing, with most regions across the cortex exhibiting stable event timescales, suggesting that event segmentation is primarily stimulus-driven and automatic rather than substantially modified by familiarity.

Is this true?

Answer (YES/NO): YES